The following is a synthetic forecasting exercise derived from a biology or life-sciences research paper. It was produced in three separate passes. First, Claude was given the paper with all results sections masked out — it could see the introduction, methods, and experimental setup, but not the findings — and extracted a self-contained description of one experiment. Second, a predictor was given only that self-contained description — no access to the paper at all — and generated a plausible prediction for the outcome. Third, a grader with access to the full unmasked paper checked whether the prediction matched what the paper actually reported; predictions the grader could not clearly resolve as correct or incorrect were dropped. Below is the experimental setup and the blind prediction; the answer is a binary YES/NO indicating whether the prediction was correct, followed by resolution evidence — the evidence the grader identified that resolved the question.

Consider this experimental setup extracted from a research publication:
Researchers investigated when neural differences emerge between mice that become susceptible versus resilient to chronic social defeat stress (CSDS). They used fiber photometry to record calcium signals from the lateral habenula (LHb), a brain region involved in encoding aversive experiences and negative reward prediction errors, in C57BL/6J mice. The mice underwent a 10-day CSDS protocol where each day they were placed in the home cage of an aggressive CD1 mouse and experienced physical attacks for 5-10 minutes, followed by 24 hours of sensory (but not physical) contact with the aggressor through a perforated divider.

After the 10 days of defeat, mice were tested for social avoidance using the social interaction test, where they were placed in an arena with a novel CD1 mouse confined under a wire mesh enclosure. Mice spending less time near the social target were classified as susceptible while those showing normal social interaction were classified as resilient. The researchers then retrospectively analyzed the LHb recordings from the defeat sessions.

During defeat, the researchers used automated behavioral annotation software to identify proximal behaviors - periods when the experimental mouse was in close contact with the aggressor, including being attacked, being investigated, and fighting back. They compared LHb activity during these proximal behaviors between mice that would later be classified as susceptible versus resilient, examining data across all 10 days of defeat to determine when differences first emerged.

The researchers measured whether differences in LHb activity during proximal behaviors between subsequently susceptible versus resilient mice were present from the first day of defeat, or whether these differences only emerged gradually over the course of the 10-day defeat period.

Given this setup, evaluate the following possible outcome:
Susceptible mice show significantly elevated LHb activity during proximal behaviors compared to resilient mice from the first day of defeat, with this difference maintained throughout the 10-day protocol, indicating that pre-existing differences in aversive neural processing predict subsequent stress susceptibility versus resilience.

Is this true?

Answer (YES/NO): YES